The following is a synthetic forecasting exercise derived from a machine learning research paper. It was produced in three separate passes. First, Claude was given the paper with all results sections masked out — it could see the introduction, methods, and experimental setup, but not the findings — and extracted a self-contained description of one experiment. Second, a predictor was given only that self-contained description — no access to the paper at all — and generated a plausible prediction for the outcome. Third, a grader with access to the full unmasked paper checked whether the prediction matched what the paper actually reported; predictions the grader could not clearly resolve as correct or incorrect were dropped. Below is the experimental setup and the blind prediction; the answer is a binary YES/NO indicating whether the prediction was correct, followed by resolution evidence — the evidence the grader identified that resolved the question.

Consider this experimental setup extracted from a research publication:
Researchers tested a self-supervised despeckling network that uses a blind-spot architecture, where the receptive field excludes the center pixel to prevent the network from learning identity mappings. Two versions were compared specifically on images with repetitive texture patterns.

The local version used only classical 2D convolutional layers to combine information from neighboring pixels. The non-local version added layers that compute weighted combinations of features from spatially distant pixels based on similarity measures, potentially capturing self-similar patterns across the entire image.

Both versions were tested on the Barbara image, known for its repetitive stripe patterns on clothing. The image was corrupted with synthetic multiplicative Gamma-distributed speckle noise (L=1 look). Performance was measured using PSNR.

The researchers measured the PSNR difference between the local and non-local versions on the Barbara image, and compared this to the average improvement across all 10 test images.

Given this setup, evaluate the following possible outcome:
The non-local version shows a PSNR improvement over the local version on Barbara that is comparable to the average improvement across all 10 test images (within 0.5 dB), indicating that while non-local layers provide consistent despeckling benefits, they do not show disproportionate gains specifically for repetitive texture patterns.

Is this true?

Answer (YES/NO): NO